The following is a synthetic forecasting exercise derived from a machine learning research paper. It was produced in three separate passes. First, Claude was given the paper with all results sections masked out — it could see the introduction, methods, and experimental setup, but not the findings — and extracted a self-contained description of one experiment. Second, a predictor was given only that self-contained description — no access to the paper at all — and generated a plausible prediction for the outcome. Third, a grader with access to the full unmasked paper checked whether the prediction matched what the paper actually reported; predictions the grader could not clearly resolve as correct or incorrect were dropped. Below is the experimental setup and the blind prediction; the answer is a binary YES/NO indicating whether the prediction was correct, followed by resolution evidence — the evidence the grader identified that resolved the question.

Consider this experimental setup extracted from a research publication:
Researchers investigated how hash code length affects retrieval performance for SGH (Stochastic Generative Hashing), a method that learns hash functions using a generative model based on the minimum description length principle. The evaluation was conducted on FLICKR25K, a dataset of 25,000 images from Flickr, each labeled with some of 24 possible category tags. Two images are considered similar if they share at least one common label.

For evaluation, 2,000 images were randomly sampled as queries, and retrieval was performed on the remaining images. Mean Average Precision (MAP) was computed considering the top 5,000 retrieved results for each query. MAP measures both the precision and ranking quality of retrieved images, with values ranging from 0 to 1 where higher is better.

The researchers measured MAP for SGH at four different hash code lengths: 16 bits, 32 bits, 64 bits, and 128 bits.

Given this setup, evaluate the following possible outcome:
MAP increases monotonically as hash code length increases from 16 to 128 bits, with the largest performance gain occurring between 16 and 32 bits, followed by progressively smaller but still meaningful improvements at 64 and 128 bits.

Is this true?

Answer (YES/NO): NO